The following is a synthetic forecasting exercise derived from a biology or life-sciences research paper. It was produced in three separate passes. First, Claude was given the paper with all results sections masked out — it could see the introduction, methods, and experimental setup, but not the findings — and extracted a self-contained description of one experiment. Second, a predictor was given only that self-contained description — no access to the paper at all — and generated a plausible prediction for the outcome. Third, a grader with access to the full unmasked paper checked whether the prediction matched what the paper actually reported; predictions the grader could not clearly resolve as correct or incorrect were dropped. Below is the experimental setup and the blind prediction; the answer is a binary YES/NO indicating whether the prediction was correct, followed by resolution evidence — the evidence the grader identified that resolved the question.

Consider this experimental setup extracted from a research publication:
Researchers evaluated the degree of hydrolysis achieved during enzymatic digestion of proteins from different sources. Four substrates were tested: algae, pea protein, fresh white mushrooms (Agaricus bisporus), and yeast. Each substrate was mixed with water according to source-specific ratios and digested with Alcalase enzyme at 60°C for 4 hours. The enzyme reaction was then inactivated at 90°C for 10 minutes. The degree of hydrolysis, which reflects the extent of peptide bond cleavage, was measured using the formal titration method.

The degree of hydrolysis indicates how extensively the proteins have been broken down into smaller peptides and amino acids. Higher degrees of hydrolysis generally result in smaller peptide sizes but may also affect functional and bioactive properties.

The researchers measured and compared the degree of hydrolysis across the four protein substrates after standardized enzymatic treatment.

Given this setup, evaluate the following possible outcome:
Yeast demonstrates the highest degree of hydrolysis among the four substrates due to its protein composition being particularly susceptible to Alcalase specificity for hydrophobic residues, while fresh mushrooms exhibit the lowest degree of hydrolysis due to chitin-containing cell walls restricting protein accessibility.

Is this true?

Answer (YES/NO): NO